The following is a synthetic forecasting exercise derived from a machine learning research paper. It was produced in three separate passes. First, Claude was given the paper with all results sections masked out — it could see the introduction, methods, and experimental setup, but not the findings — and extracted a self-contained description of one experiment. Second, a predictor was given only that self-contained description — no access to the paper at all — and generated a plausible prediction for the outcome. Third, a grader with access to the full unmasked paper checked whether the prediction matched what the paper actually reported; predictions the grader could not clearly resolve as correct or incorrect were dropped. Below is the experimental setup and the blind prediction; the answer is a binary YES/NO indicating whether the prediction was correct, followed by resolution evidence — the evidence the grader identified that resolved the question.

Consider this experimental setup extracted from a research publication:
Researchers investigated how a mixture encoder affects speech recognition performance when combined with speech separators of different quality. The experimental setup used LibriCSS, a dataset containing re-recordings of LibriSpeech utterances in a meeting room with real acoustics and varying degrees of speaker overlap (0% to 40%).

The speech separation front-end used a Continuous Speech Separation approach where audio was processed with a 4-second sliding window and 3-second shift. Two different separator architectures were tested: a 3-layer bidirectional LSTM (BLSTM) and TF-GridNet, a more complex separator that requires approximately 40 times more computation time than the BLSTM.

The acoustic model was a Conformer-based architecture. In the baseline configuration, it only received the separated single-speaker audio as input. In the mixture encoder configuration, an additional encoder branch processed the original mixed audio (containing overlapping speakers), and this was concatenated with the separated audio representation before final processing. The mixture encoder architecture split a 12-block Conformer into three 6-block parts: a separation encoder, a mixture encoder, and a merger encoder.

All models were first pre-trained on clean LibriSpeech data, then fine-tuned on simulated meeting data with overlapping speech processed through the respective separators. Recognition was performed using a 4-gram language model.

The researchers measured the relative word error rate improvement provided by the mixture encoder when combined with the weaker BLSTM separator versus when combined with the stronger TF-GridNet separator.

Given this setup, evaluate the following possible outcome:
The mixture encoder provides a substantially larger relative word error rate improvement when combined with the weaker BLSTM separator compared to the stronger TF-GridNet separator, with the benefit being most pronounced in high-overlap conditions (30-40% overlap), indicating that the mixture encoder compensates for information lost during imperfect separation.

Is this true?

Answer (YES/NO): NO